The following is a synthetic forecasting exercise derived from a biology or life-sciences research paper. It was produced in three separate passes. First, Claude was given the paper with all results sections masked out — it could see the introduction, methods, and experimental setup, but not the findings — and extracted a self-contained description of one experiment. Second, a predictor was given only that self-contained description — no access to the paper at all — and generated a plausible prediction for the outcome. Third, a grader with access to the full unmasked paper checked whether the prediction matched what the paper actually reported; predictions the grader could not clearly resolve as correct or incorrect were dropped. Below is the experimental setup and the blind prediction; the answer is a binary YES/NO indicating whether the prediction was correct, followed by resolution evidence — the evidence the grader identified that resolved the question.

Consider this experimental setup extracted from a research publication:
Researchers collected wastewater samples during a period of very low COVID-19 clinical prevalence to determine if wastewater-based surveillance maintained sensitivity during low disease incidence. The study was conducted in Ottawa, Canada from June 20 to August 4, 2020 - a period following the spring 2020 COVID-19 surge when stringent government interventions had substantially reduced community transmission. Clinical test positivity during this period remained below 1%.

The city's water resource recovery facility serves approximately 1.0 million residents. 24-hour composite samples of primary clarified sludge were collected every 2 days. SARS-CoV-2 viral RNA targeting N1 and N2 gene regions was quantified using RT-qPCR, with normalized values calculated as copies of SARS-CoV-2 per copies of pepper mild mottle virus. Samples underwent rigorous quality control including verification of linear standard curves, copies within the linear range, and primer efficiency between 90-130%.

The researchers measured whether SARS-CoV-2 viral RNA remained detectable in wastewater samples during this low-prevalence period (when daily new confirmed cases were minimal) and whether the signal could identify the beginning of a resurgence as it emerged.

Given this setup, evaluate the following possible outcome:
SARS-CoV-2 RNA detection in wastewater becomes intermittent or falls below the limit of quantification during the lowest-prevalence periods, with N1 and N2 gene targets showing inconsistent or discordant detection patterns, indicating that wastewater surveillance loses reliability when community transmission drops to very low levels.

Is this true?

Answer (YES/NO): NO